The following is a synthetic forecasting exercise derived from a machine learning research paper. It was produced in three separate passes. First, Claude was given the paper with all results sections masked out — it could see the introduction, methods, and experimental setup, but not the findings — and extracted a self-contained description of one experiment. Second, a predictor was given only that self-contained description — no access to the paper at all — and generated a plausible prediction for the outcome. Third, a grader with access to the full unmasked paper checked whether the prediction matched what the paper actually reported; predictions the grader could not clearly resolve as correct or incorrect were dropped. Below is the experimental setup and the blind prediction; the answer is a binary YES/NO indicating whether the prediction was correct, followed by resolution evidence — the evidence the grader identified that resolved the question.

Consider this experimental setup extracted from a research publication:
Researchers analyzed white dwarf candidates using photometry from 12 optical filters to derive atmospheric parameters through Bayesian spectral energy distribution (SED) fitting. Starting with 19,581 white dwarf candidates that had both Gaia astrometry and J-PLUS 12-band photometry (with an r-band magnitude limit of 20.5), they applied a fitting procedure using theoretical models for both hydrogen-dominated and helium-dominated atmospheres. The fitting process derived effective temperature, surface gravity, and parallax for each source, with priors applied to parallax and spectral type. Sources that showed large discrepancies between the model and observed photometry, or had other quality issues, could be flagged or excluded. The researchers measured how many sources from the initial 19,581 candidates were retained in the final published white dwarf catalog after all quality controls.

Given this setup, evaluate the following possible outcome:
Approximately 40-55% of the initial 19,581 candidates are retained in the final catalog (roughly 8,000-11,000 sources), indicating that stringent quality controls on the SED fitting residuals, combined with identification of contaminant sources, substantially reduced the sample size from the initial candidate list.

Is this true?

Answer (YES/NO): NO